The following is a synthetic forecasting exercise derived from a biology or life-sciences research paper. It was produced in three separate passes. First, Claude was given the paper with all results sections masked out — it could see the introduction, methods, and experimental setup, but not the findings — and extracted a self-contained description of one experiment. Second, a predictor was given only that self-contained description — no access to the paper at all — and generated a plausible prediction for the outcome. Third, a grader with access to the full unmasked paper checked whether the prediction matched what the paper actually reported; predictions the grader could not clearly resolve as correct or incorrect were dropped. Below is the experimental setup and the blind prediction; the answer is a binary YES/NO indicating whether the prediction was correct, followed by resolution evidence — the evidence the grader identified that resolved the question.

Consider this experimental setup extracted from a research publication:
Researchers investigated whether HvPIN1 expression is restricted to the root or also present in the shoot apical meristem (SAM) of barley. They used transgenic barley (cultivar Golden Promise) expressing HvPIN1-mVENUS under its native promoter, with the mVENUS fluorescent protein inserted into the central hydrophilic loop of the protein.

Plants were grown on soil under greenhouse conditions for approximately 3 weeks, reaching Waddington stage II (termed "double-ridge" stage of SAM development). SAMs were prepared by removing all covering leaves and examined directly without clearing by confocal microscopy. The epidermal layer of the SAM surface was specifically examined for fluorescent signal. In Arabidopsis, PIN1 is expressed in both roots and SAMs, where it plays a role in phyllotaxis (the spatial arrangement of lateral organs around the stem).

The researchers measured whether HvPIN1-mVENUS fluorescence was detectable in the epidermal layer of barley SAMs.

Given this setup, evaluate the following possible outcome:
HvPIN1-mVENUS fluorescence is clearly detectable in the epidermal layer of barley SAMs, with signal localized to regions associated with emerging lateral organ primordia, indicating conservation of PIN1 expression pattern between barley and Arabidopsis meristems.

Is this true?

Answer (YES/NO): NO